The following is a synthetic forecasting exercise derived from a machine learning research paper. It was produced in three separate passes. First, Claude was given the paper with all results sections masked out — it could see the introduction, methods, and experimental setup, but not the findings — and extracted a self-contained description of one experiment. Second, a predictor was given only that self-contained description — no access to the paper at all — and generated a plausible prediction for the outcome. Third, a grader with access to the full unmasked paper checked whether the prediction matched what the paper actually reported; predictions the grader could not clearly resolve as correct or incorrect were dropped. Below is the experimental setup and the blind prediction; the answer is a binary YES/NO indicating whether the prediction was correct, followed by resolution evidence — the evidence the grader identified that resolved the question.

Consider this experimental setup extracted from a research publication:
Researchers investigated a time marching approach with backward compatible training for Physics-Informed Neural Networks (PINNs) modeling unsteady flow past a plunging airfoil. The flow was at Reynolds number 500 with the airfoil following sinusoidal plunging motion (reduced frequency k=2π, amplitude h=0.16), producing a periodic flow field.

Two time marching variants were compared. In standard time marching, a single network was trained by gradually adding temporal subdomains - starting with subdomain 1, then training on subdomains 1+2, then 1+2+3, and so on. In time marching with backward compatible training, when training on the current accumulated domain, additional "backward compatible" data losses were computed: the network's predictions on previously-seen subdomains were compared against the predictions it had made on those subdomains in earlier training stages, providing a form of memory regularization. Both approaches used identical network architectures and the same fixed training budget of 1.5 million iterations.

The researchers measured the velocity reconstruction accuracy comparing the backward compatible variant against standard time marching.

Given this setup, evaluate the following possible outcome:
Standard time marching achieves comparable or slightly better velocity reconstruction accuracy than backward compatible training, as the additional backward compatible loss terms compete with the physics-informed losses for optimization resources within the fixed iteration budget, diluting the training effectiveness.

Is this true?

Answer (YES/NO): NO